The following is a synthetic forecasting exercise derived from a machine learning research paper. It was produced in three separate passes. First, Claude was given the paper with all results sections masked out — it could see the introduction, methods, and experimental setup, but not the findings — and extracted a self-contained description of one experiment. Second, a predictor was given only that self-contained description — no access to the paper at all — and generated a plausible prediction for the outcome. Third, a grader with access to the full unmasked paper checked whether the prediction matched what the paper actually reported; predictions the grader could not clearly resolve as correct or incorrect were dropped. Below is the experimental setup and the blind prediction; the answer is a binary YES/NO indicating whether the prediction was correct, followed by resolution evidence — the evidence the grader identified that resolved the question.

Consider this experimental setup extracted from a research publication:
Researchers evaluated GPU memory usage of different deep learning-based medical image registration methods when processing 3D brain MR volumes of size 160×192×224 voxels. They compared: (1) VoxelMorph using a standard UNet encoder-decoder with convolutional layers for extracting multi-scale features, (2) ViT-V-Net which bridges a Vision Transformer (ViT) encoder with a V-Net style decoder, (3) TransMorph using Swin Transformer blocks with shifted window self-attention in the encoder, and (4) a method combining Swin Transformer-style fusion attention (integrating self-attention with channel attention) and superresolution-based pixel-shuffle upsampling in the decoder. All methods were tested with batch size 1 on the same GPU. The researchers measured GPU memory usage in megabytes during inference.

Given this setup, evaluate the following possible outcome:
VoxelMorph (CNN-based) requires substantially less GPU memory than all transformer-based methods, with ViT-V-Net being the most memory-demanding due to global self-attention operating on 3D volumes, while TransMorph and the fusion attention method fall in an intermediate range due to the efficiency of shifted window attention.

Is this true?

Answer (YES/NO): NO